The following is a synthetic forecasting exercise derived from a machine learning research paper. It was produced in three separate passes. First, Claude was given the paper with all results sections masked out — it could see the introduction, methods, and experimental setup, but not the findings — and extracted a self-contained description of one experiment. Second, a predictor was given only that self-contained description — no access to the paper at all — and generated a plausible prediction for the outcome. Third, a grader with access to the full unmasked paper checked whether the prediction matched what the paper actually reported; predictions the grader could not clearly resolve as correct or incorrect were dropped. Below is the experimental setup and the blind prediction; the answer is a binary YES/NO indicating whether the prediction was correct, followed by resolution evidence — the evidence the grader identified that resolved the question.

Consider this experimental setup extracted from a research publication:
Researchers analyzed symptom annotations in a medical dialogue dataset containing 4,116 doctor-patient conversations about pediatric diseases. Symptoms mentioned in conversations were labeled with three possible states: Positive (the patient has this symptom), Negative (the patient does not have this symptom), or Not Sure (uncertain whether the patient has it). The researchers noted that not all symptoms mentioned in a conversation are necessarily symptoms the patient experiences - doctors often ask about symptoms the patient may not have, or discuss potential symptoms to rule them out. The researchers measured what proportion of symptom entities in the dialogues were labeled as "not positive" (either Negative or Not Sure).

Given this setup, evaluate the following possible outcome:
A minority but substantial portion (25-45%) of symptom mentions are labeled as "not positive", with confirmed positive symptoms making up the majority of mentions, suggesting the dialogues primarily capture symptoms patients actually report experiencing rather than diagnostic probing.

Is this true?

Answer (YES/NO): YES